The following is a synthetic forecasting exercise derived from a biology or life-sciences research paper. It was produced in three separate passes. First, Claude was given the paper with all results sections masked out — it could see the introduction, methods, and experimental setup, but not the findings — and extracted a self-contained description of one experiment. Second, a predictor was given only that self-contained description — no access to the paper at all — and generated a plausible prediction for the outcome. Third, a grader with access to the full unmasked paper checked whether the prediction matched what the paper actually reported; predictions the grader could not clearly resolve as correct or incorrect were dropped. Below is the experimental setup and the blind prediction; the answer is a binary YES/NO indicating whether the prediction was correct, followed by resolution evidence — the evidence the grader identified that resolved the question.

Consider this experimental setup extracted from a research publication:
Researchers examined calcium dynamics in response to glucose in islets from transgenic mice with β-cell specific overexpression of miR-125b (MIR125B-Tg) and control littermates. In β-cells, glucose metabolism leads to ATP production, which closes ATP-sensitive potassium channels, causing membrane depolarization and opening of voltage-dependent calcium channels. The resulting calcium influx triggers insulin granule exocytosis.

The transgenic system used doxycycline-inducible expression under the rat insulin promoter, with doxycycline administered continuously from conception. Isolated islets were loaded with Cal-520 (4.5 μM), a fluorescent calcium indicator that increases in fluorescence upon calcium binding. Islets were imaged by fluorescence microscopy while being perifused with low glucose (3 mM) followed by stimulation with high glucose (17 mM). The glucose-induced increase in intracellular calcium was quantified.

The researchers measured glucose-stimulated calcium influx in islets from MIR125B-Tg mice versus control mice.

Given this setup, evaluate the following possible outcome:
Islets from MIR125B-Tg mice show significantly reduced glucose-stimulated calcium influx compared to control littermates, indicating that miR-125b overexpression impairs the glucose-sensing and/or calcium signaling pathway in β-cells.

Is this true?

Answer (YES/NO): YES